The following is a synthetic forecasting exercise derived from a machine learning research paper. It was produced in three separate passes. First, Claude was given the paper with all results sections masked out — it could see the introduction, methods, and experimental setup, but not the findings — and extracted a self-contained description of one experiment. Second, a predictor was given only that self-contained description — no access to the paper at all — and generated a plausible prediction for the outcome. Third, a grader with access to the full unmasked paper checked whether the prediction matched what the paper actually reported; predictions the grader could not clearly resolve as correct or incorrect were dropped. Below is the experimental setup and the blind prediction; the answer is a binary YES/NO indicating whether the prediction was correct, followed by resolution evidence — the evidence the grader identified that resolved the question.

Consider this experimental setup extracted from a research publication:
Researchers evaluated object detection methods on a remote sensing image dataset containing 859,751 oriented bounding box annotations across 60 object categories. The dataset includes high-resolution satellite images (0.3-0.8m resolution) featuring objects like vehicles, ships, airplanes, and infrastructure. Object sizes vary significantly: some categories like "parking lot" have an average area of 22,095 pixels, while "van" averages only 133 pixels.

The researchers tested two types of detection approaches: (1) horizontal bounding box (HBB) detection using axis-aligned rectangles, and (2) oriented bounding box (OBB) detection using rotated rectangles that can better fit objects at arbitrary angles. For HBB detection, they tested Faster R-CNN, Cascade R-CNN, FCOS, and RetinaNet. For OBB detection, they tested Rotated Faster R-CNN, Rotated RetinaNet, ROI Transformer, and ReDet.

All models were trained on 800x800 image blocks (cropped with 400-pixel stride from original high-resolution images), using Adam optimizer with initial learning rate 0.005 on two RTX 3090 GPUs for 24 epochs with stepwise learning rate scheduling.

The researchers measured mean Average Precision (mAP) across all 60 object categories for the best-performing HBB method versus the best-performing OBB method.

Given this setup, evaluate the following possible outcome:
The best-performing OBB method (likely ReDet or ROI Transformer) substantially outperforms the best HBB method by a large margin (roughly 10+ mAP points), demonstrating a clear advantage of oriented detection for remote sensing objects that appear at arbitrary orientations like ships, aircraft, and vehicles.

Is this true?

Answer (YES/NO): YES